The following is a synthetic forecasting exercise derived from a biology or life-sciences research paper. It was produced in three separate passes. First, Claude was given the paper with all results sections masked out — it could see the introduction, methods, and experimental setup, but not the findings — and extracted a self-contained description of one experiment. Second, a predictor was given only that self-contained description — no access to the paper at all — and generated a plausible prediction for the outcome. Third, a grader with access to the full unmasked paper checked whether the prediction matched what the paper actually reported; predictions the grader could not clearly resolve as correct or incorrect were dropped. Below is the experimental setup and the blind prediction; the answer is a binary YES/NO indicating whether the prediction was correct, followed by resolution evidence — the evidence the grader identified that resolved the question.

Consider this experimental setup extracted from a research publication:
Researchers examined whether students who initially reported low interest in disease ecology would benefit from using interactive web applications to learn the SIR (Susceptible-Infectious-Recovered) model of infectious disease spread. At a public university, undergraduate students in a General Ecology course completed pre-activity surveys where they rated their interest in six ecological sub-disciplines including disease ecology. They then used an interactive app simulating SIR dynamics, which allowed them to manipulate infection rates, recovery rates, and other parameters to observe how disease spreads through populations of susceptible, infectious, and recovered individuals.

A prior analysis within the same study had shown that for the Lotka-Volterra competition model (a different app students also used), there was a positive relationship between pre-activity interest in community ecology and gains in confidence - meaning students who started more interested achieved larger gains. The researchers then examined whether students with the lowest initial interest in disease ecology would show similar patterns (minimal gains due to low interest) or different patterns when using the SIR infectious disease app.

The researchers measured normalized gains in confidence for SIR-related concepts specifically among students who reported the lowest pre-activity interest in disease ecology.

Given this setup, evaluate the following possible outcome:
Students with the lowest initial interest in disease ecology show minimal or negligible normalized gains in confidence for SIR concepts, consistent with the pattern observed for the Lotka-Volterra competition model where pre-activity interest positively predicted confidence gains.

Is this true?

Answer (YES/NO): NO